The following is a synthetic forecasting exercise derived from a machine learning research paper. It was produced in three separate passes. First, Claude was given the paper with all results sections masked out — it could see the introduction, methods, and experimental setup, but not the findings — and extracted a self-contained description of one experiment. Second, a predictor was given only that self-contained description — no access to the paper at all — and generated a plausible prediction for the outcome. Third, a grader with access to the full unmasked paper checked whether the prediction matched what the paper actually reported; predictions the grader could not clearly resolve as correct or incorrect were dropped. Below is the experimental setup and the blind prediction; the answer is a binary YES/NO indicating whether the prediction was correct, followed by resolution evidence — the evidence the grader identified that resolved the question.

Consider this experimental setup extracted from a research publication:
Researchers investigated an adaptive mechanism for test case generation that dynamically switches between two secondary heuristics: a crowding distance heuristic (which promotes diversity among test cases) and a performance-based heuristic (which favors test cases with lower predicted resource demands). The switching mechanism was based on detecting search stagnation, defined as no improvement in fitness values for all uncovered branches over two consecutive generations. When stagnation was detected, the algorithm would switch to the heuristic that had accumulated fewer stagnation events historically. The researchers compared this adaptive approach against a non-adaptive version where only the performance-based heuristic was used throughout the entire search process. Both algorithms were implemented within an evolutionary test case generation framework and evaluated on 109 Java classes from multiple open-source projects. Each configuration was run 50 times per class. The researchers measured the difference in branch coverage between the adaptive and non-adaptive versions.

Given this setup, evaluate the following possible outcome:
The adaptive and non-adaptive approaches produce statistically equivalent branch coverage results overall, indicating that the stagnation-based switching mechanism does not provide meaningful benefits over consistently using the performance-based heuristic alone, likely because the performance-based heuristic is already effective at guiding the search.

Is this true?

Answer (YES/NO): NO